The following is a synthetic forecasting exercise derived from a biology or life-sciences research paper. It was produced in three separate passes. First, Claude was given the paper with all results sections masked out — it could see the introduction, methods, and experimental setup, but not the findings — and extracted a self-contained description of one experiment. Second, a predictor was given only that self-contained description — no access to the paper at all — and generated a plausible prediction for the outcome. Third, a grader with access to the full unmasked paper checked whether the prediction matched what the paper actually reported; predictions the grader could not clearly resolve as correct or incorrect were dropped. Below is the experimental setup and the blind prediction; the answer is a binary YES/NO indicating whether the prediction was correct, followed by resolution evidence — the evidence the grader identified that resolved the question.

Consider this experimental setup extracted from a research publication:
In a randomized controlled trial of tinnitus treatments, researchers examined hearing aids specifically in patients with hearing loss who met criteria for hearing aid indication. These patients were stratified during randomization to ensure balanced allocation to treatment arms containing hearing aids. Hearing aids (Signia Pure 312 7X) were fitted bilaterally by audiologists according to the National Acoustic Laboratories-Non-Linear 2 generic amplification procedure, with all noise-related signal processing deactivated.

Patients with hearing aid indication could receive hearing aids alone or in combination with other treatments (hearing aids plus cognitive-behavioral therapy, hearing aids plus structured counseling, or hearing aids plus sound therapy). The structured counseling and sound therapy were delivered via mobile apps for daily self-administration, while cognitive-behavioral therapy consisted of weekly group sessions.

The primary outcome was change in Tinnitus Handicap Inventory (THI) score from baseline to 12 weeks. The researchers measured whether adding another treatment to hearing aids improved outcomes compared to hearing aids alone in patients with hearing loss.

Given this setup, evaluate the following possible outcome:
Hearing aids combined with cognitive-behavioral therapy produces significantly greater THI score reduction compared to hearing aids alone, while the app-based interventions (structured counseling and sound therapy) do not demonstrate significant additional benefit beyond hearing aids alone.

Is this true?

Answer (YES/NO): NO